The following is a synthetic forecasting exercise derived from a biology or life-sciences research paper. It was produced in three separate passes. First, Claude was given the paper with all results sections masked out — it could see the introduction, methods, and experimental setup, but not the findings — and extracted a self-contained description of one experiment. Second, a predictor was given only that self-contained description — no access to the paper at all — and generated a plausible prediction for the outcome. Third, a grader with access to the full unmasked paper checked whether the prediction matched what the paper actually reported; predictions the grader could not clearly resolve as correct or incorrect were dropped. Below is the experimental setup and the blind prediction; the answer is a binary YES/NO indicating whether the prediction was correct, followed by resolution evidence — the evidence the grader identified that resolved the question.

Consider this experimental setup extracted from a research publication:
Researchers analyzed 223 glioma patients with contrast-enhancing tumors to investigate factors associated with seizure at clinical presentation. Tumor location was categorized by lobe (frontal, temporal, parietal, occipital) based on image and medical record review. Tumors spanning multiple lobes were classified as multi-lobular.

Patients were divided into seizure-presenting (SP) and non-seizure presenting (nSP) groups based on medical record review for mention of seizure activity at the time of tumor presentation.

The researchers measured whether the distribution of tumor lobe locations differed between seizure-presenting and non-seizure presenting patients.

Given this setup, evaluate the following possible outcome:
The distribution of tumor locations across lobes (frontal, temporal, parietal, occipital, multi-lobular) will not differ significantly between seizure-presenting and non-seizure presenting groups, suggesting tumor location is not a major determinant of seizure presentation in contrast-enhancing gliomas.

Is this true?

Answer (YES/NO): NO